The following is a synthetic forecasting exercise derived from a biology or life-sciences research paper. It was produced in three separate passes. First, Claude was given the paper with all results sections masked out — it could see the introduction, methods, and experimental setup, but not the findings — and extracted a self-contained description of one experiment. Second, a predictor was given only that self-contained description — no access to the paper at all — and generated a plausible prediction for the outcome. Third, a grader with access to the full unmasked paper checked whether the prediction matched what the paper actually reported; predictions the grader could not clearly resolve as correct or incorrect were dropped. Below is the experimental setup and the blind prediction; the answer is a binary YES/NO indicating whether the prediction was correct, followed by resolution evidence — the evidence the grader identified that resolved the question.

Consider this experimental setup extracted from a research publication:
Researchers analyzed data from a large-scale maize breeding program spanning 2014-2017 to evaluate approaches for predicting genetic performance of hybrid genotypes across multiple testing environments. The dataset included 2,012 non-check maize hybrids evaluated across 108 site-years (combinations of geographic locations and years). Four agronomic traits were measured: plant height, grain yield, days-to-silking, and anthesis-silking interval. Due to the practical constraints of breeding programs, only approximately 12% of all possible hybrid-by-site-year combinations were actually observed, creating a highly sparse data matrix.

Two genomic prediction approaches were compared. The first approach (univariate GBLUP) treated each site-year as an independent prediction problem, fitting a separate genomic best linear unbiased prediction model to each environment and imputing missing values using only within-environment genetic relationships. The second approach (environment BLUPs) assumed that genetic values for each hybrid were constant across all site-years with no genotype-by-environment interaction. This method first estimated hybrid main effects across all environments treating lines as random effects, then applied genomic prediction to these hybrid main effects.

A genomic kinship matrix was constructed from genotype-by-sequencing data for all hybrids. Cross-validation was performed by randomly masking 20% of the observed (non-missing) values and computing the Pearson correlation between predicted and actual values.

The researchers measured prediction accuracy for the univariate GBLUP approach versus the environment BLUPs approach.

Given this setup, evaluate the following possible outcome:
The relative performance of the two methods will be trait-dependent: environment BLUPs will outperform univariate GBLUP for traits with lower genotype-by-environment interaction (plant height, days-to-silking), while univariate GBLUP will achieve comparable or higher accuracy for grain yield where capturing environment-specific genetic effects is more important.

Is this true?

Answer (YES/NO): NO